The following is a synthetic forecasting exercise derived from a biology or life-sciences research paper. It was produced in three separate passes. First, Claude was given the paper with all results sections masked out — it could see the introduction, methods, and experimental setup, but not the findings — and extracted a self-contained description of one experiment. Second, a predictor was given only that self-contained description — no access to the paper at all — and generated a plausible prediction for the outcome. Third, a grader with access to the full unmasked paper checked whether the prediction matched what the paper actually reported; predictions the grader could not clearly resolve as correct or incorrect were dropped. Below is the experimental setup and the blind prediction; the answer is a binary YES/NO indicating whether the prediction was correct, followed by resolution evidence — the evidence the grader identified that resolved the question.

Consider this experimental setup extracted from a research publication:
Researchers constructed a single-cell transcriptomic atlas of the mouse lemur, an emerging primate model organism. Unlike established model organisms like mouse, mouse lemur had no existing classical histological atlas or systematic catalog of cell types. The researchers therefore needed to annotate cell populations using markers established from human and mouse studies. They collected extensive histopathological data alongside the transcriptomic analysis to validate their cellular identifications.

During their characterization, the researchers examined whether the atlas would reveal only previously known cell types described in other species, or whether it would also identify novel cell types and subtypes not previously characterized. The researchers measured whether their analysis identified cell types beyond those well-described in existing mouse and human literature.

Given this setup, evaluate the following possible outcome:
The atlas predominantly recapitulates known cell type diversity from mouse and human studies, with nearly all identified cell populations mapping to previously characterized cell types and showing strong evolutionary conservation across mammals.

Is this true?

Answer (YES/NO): NO